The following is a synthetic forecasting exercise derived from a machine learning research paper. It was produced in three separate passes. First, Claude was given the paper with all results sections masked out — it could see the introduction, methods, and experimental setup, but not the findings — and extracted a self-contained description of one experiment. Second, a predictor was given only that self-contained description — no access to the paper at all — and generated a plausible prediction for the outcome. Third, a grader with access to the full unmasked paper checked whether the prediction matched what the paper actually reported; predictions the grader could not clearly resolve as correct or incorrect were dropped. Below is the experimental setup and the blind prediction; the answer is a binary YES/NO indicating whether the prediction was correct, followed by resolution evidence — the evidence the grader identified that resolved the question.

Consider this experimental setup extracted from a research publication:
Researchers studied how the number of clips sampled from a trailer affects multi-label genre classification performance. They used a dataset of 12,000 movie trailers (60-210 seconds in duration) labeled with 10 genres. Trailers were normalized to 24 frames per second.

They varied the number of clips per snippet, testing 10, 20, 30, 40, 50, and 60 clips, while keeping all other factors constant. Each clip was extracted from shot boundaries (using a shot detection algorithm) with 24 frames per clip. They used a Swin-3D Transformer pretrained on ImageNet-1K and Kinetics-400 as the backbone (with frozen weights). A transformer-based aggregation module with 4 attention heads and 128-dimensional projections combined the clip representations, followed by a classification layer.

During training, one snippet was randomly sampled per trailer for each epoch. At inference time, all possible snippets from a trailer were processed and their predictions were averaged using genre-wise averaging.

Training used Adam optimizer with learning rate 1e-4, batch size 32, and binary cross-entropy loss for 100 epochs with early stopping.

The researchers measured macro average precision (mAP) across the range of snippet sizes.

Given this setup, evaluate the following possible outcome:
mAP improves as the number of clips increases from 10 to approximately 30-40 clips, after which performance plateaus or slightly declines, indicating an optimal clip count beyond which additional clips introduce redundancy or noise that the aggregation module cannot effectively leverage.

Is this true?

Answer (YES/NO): YES